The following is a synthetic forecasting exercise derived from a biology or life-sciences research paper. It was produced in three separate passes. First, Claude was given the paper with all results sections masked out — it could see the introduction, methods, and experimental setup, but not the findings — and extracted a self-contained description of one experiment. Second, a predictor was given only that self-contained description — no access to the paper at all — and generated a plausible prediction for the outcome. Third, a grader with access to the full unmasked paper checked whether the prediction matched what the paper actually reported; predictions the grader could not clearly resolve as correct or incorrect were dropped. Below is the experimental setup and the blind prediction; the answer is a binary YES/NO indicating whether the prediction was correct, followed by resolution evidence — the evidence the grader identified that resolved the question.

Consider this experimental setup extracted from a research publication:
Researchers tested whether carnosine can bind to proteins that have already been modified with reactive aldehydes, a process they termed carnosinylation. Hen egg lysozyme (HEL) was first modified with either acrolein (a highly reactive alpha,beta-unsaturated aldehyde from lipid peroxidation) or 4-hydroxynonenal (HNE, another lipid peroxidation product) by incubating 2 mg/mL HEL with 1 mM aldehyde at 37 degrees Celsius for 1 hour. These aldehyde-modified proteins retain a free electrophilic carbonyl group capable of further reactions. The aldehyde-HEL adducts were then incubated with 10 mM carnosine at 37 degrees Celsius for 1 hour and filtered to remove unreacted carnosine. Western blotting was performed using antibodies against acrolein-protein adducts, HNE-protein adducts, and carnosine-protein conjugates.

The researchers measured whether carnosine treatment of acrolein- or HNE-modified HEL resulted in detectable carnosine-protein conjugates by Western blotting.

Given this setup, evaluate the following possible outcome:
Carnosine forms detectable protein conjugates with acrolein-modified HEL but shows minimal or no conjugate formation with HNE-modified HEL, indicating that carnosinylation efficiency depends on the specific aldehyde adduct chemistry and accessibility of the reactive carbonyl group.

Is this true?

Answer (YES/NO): NO